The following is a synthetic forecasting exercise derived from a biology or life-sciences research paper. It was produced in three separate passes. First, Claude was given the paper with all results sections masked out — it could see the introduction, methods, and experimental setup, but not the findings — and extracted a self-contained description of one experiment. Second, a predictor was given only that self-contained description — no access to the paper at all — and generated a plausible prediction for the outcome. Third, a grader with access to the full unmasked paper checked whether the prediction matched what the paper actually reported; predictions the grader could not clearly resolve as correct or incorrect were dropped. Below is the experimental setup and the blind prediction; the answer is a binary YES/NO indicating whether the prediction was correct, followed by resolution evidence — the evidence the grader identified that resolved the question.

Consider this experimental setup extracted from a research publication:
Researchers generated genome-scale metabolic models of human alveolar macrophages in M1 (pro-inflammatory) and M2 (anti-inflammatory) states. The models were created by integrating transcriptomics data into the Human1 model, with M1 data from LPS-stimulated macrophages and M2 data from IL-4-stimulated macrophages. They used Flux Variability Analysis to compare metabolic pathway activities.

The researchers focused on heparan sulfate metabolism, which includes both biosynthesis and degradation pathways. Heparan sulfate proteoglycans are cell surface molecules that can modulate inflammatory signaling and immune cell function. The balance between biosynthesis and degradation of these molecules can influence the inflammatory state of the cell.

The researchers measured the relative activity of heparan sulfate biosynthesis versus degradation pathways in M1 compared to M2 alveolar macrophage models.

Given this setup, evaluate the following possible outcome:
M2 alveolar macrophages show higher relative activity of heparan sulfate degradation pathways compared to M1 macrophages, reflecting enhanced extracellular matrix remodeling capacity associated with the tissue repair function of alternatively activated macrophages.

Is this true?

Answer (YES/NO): YES